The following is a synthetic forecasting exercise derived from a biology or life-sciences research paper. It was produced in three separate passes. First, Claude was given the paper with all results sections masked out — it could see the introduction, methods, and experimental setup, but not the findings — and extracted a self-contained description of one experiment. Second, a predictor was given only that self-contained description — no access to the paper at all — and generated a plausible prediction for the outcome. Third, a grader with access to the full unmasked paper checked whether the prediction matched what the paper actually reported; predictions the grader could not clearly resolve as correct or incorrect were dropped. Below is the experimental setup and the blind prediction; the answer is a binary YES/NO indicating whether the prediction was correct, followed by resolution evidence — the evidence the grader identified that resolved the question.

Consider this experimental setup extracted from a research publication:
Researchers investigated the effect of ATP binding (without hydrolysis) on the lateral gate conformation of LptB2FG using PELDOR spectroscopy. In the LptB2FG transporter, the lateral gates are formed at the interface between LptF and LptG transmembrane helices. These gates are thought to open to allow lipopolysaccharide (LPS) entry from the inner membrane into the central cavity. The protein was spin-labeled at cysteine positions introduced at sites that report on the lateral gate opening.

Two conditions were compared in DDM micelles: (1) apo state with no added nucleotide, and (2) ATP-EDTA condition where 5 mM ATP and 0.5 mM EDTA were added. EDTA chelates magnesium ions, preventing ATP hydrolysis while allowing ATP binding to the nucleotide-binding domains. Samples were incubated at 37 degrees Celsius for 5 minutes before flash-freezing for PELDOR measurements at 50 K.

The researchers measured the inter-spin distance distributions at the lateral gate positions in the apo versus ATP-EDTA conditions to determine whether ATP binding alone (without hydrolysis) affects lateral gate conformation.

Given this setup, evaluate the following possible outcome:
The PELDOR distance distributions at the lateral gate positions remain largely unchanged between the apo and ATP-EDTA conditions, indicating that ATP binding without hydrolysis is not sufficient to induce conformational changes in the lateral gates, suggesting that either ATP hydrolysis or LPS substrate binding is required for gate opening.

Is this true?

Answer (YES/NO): NO